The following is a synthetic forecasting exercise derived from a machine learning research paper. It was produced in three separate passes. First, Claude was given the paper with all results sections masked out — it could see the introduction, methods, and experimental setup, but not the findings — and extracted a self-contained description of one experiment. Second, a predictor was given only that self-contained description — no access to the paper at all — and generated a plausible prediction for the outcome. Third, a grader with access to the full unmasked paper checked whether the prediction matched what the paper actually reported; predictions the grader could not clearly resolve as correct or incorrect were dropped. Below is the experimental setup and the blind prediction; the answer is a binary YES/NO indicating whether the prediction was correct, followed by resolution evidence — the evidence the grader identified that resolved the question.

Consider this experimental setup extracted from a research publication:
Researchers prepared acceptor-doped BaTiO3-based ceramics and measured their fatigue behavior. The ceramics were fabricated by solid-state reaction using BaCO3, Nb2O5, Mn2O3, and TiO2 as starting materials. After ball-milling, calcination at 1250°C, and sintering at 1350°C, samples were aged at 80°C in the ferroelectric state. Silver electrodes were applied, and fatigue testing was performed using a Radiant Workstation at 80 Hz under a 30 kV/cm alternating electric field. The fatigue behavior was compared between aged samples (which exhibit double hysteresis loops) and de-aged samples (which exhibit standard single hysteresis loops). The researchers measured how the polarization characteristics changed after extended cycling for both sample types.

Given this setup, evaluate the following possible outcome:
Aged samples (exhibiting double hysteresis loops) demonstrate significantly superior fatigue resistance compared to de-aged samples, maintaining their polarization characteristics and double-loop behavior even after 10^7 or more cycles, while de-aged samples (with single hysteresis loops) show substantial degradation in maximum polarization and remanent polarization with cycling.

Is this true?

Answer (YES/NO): NO